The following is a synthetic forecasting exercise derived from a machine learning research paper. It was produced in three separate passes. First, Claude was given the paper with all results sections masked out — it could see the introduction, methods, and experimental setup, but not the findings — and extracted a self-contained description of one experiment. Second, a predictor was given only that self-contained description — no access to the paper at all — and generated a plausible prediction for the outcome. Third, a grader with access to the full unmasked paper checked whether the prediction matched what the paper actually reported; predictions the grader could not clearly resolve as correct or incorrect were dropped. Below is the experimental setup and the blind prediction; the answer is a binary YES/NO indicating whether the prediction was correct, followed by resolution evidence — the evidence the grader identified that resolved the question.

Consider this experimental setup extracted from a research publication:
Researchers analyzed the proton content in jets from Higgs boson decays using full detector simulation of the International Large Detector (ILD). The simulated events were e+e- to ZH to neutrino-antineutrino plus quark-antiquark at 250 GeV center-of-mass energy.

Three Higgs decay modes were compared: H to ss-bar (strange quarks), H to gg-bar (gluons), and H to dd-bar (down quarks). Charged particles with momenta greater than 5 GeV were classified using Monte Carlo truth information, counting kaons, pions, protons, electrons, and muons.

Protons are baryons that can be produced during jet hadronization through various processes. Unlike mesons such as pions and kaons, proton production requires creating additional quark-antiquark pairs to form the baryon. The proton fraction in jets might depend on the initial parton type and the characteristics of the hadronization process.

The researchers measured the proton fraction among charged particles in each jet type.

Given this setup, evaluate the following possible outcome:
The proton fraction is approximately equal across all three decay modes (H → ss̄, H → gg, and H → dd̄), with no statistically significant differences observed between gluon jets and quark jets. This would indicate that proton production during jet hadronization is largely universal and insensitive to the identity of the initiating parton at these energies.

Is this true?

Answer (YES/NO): NO